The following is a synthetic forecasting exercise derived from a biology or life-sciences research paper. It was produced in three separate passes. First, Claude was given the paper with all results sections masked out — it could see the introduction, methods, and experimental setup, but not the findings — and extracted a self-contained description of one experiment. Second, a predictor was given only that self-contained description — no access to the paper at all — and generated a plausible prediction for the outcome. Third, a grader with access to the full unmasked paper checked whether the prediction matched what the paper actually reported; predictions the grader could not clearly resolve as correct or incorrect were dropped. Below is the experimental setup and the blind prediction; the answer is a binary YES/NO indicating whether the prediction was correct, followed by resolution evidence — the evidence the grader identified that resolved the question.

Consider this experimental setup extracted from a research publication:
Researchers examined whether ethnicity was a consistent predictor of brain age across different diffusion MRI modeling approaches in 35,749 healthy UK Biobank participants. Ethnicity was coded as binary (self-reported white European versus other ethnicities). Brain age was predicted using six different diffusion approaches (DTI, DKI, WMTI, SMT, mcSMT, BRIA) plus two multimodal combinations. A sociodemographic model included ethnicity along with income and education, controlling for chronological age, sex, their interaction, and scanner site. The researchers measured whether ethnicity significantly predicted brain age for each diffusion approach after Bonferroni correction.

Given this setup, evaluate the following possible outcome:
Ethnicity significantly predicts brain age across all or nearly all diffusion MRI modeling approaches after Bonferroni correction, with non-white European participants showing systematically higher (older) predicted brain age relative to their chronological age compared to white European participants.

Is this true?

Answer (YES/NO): NO